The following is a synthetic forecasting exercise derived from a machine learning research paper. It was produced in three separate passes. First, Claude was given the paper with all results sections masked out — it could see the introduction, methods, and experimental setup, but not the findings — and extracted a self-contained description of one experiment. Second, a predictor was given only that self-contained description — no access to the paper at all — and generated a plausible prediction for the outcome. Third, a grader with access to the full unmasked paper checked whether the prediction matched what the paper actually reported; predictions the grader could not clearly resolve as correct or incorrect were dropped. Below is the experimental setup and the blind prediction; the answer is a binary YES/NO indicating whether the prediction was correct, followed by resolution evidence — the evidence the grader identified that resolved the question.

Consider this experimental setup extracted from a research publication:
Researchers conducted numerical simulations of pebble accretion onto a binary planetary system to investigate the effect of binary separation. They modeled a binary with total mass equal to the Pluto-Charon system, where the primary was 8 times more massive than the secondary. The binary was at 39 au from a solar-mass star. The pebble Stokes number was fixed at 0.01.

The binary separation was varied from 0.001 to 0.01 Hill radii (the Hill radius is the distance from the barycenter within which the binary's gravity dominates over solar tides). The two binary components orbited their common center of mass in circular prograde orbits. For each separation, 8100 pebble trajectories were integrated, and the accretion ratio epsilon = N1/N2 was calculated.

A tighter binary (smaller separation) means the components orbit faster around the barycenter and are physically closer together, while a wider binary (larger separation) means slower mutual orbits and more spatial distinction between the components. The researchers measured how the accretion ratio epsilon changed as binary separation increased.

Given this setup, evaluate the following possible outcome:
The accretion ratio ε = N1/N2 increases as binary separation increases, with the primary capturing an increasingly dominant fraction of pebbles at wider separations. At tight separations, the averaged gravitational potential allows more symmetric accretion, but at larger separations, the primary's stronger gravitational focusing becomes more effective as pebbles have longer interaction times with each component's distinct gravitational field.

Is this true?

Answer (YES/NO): YES